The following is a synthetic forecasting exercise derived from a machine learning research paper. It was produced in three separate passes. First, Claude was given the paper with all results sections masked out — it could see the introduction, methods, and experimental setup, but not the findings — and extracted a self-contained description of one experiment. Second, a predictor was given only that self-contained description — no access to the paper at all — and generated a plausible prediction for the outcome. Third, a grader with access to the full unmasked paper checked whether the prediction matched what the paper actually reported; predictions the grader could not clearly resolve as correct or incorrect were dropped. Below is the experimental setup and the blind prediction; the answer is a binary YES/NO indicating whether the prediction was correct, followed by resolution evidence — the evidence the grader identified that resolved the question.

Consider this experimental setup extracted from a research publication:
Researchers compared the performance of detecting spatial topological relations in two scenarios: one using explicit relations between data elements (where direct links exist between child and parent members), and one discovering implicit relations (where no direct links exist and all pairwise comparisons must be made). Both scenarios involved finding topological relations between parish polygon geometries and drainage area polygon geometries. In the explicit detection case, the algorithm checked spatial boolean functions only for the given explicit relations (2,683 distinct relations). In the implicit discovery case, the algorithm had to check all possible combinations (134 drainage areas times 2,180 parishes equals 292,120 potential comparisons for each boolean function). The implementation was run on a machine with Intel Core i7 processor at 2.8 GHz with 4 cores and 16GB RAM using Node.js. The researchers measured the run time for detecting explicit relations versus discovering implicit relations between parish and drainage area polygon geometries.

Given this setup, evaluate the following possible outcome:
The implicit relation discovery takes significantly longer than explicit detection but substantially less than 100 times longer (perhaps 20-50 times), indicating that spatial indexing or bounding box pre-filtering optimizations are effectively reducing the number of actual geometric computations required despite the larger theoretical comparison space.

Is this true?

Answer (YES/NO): NO